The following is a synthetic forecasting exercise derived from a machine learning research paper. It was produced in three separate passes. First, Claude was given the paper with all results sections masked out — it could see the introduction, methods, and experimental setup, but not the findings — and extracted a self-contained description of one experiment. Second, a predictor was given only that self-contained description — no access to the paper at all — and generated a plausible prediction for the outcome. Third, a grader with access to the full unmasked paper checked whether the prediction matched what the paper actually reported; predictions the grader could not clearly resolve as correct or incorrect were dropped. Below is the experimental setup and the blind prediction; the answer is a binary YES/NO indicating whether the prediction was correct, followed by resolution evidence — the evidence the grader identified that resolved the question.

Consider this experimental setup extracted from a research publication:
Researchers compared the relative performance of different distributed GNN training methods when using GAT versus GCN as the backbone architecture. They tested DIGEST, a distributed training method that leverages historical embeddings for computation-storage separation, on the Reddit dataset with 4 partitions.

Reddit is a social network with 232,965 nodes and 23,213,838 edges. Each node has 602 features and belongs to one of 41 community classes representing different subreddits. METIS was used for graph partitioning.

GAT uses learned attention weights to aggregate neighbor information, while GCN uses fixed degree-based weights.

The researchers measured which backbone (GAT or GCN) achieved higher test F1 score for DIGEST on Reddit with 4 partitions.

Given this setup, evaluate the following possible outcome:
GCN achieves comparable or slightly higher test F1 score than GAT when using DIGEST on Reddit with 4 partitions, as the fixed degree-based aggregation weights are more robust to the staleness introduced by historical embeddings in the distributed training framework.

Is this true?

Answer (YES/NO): YES